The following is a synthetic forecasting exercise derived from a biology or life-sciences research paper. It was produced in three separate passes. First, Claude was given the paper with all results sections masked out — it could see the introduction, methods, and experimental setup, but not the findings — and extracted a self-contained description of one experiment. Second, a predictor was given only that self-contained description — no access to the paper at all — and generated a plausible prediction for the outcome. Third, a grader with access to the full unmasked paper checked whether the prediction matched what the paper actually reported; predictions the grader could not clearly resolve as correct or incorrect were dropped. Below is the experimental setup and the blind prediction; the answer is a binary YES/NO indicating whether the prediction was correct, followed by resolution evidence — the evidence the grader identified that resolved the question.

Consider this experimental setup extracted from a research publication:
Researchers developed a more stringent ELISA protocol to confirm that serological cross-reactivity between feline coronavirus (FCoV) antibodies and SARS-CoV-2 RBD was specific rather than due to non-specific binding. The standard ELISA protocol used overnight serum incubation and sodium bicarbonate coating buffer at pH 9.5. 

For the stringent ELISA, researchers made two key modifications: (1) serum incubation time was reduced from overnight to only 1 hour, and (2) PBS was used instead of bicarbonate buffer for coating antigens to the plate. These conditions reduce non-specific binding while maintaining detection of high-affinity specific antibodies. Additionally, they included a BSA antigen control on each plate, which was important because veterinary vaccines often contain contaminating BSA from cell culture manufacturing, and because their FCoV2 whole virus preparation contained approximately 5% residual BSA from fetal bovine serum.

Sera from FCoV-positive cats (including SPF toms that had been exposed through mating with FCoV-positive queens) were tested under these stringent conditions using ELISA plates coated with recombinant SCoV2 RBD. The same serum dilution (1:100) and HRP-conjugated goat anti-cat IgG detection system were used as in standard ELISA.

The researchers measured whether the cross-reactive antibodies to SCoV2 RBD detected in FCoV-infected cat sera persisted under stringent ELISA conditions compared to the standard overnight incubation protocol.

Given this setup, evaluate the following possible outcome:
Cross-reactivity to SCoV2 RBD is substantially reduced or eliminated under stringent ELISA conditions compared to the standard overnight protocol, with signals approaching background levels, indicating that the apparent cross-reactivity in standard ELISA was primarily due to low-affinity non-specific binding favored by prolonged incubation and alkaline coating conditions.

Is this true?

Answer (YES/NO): NO